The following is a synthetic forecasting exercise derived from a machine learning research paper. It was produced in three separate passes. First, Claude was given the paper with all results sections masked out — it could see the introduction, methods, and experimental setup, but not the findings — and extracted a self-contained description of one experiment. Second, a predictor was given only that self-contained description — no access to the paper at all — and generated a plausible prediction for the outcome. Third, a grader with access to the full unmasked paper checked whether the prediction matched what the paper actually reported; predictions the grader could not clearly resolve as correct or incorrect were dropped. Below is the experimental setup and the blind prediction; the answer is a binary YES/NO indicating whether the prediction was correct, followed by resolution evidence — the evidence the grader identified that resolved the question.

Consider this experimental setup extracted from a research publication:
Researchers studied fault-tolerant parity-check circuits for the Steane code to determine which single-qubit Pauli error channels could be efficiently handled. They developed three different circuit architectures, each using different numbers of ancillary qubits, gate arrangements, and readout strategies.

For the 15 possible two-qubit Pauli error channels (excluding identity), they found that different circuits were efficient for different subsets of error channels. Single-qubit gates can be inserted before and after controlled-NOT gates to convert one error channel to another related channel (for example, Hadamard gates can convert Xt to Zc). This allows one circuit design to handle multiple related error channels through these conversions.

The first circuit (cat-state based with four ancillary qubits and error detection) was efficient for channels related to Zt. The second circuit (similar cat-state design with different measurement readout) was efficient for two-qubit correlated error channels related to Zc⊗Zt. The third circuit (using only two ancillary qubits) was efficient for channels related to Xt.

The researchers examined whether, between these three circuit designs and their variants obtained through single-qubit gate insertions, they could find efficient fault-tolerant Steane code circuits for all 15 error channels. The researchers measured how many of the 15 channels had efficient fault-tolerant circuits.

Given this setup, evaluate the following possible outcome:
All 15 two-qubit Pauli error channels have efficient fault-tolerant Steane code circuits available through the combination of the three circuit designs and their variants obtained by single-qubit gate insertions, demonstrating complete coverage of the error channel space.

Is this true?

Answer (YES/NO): NO